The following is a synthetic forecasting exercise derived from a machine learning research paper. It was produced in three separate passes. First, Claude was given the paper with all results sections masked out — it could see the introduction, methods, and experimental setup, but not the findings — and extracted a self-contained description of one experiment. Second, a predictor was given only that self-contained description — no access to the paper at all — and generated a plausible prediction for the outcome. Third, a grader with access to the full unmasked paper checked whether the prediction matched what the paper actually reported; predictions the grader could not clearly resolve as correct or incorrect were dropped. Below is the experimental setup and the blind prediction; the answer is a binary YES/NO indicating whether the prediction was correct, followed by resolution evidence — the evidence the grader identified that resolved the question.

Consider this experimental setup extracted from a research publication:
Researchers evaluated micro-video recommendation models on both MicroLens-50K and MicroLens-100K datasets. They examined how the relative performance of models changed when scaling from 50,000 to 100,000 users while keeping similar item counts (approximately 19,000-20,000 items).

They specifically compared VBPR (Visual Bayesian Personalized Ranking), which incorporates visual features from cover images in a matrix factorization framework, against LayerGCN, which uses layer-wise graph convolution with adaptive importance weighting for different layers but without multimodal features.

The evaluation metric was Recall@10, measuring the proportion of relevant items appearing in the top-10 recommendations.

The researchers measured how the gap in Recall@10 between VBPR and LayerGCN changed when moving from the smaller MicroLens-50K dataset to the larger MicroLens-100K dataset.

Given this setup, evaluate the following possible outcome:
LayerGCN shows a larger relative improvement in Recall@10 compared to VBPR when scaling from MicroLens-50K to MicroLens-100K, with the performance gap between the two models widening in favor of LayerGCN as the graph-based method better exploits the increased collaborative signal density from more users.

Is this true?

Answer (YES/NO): YES